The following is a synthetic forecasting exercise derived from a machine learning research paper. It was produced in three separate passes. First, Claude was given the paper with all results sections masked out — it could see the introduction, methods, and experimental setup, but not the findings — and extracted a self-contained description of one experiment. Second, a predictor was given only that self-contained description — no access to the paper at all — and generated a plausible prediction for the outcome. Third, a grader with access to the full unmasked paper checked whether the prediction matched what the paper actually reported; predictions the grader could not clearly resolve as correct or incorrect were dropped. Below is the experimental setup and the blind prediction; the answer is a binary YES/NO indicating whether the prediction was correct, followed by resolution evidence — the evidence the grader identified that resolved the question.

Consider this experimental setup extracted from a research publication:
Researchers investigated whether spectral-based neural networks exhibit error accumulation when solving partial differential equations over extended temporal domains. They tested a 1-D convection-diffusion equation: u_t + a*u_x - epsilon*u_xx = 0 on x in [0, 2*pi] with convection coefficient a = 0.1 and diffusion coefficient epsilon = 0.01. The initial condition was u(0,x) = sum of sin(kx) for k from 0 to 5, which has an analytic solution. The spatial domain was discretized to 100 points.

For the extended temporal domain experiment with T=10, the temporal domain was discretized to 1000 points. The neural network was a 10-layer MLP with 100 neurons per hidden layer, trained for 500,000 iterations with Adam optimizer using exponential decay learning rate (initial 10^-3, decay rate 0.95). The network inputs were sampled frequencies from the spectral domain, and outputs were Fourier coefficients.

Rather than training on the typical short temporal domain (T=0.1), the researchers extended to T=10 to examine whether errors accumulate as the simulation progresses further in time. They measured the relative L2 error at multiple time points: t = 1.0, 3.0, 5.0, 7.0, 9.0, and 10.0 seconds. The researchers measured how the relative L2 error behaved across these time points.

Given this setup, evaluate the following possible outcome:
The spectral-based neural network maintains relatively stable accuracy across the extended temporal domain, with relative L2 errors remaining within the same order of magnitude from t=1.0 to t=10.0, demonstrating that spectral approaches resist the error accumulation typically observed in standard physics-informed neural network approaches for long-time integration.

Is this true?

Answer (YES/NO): YES